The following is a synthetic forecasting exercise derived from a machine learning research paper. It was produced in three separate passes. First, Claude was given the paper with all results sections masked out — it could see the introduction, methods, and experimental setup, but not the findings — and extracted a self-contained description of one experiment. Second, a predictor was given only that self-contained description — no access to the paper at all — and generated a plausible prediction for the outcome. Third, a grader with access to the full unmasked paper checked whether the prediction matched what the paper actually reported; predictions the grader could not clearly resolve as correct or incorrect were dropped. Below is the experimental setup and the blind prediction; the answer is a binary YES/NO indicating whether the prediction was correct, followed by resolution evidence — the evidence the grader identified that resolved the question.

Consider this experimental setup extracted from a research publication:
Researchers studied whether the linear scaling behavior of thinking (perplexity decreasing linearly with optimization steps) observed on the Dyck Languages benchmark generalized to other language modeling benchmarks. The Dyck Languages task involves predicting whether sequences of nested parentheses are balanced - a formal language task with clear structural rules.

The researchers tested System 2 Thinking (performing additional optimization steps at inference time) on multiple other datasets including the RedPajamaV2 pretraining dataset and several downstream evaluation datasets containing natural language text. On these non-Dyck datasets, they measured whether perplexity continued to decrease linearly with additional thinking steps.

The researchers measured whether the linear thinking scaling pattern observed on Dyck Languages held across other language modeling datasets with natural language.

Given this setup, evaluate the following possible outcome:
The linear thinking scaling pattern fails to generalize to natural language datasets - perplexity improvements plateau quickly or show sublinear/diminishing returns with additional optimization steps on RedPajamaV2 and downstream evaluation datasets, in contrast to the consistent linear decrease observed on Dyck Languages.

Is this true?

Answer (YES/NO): YES